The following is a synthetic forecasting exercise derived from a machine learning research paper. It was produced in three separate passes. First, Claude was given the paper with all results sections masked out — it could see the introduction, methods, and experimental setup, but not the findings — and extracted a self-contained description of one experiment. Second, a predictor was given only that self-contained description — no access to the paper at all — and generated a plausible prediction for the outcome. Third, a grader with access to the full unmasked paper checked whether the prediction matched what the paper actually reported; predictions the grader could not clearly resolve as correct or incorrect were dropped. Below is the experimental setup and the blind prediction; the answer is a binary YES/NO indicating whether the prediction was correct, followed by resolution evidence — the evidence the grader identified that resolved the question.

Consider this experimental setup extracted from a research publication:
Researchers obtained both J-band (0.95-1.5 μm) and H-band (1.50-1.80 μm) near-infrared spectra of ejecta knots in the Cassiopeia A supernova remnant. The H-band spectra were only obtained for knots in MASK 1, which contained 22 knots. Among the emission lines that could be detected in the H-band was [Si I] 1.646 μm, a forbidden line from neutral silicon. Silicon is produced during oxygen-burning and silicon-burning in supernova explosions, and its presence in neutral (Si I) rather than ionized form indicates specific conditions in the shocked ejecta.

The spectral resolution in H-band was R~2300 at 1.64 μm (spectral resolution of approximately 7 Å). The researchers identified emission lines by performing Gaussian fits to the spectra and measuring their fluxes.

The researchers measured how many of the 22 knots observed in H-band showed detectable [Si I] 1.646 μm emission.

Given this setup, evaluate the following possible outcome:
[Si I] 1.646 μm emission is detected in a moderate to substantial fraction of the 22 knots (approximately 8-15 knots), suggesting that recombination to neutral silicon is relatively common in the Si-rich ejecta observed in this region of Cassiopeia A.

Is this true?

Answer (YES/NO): NO